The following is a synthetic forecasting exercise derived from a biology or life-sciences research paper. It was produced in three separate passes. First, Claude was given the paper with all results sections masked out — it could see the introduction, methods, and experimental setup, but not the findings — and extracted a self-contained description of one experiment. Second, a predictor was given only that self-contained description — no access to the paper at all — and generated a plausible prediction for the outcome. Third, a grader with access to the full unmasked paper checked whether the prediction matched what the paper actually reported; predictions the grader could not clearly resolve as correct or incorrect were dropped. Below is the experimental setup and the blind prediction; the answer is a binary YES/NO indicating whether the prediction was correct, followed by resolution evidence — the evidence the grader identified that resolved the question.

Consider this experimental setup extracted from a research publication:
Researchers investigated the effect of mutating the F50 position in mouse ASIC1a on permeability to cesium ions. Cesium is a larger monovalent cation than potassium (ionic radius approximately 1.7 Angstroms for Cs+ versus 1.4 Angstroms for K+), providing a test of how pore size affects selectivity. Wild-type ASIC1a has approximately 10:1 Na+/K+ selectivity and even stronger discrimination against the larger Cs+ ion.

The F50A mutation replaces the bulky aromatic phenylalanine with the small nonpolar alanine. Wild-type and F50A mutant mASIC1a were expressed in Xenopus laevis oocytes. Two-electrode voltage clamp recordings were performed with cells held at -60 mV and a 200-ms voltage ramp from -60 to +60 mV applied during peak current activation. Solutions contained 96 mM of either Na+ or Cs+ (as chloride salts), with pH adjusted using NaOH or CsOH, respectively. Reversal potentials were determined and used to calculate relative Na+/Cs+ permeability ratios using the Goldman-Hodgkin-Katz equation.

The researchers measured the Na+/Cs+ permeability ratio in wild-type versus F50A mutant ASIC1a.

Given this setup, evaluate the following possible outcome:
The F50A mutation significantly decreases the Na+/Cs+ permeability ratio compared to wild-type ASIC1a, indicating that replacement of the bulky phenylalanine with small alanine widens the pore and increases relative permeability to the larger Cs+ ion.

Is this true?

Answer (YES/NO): YES